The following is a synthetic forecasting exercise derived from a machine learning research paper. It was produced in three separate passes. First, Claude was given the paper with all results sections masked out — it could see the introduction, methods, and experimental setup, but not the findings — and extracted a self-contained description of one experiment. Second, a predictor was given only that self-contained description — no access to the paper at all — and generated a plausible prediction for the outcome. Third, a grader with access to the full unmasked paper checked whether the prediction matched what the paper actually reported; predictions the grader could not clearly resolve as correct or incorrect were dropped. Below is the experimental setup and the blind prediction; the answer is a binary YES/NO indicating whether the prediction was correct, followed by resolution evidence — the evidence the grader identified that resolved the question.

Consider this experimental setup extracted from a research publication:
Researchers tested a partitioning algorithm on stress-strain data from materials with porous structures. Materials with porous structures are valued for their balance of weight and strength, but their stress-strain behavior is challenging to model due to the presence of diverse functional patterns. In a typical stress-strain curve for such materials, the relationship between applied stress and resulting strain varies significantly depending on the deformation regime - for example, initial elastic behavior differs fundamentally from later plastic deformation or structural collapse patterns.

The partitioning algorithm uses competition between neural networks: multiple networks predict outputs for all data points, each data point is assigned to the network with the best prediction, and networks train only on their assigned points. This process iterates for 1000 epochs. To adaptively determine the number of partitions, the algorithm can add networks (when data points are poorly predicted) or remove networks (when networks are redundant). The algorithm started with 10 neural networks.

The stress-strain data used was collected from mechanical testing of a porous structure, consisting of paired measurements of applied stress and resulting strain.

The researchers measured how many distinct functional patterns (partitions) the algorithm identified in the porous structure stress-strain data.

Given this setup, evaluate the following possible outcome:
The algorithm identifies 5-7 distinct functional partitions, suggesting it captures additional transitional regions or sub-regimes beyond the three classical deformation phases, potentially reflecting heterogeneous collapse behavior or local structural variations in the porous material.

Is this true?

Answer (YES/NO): NO